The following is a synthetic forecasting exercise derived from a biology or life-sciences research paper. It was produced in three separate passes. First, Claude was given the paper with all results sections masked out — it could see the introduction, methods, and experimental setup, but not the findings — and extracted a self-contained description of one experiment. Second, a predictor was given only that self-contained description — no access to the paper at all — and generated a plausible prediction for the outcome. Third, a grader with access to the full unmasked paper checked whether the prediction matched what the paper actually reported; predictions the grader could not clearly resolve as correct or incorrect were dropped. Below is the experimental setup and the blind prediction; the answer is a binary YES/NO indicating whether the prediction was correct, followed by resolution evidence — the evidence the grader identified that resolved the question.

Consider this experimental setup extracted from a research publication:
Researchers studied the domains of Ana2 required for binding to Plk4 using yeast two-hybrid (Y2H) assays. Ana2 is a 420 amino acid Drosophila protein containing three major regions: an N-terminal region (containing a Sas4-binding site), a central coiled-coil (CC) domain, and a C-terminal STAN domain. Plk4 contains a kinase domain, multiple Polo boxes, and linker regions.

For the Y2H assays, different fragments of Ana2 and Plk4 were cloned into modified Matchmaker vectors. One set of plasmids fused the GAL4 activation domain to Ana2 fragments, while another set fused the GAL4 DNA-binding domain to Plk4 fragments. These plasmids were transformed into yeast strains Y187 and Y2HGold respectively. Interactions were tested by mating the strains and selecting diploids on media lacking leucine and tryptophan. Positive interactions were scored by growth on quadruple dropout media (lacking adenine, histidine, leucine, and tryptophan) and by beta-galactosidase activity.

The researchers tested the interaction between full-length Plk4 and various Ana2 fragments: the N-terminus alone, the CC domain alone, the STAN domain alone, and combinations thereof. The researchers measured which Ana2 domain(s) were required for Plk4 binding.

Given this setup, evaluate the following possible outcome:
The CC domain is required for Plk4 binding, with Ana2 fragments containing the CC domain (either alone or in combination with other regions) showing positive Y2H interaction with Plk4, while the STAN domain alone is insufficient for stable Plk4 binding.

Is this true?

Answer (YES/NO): YES